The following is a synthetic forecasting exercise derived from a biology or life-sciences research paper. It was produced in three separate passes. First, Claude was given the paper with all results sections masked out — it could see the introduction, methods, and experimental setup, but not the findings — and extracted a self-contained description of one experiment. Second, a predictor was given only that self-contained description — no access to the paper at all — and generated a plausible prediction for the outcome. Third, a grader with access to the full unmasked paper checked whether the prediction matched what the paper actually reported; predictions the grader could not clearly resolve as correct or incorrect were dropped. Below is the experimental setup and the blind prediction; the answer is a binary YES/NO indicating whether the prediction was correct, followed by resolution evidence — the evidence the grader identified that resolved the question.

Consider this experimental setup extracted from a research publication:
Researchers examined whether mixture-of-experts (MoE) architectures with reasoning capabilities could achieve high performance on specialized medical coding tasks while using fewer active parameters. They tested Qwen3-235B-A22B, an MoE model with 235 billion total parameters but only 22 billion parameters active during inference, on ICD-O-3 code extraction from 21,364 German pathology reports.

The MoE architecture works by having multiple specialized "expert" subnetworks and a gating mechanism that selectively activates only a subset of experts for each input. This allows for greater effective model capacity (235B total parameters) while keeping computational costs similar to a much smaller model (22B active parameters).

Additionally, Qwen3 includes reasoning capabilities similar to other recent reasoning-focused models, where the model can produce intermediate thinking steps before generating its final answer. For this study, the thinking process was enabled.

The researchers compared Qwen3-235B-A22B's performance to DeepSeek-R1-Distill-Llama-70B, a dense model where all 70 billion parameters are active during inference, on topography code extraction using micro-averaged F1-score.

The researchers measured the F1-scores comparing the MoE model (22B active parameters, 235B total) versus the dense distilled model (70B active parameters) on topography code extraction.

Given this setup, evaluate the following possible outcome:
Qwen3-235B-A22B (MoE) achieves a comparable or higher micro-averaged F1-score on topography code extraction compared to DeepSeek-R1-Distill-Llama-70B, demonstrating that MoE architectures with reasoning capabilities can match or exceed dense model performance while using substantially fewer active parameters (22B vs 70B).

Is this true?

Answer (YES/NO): YES